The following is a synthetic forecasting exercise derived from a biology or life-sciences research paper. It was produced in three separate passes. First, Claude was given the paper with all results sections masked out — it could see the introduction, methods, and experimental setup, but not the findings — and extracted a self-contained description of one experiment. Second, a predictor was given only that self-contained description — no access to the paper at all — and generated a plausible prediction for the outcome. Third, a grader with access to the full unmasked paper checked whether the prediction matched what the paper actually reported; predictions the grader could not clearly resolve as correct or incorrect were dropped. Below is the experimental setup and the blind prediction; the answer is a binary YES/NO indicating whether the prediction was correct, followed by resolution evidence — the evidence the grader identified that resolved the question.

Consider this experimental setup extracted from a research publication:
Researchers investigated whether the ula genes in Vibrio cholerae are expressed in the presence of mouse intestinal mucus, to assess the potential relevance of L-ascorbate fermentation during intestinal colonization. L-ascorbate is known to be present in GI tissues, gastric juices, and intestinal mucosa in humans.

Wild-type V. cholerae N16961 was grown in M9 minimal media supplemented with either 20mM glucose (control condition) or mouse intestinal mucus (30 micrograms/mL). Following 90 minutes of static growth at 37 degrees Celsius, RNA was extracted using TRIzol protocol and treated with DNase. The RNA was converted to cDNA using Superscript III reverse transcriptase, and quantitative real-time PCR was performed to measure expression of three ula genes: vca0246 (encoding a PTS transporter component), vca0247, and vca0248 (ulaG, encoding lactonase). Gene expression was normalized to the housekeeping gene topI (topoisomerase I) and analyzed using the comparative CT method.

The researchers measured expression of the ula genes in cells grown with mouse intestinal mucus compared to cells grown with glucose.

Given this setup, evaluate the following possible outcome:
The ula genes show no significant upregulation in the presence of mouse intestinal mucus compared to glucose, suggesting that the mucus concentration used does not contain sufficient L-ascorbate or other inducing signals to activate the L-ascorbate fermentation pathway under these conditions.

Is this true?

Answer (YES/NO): NO